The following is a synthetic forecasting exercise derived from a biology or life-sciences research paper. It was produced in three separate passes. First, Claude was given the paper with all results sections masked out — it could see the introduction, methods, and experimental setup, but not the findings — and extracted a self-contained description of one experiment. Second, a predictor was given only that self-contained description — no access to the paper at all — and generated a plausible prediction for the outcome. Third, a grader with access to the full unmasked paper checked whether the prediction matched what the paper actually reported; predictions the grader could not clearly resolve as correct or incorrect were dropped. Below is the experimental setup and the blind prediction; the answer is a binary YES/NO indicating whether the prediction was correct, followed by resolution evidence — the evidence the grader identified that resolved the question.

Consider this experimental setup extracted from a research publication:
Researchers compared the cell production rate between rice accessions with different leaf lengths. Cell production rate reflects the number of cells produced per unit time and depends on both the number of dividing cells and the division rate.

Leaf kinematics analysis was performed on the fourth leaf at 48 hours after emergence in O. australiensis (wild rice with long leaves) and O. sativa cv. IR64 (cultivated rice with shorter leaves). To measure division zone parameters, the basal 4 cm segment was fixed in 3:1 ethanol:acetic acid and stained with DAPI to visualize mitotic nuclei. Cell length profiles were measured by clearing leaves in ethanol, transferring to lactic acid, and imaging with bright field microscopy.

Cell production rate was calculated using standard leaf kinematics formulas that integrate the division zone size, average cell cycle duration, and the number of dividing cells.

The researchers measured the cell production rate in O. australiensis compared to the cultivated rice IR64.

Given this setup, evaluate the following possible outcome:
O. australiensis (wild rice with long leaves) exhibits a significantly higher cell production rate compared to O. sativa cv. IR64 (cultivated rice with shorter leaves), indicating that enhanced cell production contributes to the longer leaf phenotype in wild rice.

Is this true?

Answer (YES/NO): YES